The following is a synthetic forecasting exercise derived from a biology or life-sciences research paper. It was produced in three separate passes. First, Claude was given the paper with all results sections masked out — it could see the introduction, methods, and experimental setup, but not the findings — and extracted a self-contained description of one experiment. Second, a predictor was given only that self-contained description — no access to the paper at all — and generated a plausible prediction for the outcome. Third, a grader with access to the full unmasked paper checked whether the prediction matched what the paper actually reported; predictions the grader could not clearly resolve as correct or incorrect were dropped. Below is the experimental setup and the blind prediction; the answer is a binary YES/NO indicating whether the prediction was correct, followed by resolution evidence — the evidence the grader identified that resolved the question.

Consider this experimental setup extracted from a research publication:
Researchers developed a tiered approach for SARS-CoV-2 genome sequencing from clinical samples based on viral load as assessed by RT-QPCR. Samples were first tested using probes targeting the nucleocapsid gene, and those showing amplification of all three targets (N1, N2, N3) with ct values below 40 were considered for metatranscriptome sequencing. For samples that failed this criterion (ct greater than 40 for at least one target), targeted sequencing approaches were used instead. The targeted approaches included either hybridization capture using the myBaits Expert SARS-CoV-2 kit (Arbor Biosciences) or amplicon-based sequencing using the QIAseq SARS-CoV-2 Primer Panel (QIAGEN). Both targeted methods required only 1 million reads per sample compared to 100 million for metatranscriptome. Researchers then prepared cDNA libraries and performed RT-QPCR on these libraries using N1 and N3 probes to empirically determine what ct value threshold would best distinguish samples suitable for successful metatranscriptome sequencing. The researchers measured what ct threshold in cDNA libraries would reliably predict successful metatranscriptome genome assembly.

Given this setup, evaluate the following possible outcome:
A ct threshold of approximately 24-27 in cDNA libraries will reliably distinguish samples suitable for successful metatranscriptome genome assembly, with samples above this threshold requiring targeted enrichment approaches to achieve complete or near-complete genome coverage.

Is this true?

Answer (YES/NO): YES